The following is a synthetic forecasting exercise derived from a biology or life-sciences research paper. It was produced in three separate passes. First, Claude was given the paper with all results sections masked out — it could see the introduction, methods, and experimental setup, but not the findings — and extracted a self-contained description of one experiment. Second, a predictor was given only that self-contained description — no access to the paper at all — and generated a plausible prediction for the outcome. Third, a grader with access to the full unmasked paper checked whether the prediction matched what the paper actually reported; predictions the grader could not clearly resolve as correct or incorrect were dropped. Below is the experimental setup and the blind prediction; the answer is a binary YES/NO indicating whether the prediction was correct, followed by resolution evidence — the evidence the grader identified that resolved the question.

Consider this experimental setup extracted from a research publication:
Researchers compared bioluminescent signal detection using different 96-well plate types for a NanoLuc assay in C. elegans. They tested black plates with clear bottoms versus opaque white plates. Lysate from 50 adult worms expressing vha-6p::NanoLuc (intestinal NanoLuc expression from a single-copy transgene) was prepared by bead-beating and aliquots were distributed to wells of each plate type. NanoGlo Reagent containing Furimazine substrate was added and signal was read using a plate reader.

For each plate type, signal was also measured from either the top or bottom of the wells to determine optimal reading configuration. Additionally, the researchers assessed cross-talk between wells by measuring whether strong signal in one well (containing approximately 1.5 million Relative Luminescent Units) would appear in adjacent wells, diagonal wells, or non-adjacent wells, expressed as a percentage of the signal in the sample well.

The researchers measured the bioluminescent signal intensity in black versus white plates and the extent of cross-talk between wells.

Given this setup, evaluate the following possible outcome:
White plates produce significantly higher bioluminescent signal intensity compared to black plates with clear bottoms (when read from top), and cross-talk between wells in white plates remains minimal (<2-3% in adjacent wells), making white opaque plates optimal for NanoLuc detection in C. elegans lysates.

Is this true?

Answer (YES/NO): YES